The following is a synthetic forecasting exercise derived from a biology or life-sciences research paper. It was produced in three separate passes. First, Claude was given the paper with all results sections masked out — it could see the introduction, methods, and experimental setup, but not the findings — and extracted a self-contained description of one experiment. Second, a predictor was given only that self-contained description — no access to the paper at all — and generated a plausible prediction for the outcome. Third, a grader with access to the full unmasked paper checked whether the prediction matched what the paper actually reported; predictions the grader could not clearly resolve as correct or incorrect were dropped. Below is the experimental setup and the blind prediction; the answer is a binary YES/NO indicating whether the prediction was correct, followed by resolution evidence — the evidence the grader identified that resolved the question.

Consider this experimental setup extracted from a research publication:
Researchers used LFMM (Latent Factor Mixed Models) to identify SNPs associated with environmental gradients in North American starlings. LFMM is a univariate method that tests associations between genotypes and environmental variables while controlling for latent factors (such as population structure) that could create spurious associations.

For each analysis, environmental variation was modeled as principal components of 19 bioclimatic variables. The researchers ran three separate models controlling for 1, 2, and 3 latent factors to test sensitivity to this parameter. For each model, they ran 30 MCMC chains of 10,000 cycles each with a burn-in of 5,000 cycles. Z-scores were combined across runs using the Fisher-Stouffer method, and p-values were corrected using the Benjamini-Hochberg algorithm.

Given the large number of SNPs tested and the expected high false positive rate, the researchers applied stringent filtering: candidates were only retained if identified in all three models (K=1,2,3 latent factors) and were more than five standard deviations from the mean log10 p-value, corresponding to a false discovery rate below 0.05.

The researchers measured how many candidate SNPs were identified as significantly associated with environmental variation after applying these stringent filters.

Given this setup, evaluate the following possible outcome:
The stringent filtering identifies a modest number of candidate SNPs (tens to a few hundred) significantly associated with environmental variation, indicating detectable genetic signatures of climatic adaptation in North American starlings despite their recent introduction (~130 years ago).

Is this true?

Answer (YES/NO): NO